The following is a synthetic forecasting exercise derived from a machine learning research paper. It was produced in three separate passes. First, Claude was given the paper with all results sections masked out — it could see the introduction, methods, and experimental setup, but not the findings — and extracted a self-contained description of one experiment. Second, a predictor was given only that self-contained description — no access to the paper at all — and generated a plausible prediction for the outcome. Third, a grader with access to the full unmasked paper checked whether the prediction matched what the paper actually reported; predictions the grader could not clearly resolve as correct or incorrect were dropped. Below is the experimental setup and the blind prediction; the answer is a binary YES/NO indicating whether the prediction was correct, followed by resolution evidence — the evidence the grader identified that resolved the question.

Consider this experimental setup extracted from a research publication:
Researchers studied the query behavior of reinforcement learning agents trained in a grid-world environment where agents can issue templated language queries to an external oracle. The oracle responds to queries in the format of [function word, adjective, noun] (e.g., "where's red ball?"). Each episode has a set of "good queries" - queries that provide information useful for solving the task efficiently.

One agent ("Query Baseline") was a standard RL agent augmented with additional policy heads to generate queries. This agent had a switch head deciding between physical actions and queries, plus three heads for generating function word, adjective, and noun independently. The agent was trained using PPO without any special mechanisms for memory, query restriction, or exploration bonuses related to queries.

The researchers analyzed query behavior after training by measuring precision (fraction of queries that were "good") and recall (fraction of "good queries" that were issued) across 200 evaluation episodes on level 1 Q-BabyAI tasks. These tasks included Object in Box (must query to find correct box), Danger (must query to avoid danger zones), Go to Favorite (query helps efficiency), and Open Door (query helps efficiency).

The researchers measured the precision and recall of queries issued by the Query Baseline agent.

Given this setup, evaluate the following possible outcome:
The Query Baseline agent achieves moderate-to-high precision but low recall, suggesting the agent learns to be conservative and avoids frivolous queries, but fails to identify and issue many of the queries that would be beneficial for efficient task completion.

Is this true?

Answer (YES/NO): NO